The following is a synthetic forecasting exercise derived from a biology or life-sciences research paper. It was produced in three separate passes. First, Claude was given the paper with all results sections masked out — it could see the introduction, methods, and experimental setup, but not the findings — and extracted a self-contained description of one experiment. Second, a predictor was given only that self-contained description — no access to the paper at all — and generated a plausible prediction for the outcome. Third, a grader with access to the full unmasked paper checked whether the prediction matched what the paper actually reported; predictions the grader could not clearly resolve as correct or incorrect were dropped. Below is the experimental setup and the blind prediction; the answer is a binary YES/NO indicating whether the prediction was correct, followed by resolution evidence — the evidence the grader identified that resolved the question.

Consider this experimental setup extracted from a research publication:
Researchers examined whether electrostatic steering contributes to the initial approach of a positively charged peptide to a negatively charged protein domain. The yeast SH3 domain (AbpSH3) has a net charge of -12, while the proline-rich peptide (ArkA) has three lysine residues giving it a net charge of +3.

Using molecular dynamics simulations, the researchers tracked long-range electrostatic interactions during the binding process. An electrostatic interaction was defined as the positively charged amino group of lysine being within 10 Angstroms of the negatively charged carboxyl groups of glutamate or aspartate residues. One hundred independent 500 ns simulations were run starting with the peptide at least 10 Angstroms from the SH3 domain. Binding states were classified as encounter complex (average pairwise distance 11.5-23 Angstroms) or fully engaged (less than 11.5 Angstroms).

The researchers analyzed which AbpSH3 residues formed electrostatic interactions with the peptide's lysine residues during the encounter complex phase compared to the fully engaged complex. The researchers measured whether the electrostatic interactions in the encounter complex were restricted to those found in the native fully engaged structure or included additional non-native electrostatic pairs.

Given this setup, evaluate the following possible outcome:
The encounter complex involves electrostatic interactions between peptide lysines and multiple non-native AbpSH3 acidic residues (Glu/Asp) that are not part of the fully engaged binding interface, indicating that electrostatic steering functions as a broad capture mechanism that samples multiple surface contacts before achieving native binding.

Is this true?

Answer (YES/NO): YES